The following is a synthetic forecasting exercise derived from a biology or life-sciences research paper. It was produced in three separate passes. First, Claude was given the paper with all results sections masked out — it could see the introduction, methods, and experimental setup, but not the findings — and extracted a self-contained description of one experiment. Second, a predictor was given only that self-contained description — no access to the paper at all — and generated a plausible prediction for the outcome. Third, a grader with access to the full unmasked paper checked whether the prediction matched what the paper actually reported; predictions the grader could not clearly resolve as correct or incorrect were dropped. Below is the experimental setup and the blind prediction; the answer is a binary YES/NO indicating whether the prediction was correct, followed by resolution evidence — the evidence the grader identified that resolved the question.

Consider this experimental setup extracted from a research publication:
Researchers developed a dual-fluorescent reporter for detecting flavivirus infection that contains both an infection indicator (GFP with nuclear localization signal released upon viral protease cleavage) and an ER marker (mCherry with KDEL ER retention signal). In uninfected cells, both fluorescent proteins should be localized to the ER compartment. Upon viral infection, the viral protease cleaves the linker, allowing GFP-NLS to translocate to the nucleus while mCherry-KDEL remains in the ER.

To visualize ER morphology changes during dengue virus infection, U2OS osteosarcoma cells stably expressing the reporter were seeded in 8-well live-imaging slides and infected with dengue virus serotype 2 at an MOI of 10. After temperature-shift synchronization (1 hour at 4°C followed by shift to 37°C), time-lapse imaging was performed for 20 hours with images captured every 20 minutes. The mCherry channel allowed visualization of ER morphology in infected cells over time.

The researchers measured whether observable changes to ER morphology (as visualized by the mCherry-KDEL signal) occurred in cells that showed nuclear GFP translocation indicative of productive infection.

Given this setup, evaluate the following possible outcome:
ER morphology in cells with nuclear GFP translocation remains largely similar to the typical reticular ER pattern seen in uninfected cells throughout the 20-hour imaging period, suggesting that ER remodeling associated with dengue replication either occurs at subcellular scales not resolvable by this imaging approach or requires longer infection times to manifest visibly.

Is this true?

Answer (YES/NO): NO